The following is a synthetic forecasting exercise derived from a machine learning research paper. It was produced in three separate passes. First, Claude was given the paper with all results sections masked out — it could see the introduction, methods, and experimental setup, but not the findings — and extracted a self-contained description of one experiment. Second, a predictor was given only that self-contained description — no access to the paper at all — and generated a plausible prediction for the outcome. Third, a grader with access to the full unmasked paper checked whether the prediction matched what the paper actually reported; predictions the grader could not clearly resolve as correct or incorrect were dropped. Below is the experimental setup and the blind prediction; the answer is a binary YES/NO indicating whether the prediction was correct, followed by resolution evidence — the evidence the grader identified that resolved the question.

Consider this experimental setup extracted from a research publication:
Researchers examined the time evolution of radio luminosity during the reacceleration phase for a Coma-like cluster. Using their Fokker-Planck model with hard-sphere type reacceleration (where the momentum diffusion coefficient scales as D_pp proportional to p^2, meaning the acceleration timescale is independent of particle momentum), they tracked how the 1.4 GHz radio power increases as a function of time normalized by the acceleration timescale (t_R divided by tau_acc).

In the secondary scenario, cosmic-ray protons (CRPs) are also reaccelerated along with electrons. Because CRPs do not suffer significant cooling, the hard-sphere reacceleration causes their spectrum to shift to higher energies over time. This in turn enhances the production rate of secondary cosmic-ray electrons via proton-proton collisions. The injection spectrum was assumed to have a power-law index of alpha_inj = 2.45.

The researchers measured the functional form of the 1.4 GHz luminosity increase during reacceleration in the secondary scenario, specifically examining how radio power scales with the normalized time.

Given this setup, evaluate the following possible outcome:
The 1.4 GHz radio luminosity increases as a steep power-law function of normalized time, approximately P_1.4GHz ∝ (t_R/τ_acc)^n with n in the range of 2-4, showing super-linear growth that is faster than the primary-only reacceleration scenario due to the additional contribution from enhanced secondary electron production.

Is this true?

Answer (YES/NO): NO